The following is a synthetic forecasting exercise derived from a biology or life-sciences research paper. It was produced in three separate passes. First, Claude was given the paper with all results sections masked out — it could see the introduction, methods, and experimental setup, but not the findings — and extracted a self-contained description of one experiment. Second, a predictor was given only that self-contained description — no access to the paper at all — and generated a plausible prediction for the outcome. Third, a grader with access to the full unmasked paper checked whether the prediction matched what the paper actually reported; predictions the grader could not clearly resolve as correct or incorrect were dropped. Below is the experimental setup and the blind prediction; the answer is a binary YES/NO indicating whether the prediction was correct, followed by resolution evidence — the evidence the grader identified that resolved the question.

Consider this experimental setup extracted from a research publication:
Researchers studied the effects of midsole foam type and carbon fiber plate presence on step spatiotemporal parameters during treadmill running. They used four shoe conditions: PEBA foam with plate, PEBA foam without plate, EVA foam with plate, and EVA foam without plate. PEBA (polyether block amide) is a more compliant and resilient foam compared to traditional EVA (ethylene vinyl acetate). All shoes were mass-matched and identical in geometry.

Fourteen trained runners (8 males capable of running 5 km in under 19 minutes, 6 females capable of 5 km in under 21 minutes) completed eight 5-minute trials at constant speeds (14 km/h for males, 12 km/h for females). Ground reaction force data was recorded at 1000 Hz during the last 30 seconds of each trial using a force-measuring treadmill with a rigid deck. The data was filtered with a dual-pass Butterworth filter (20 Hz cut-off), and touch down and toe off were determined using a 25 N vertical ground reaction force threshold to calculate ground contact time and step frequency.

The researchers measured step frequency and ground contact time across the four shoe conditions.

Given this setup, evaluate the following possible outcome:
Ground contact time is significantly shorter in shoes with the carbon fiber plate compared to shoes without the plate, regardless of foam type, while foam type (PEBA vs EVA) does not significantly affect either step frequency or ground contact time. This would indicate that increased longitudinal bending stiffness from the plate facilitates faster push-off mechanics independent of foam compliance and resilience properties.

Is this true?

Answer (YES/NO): NO